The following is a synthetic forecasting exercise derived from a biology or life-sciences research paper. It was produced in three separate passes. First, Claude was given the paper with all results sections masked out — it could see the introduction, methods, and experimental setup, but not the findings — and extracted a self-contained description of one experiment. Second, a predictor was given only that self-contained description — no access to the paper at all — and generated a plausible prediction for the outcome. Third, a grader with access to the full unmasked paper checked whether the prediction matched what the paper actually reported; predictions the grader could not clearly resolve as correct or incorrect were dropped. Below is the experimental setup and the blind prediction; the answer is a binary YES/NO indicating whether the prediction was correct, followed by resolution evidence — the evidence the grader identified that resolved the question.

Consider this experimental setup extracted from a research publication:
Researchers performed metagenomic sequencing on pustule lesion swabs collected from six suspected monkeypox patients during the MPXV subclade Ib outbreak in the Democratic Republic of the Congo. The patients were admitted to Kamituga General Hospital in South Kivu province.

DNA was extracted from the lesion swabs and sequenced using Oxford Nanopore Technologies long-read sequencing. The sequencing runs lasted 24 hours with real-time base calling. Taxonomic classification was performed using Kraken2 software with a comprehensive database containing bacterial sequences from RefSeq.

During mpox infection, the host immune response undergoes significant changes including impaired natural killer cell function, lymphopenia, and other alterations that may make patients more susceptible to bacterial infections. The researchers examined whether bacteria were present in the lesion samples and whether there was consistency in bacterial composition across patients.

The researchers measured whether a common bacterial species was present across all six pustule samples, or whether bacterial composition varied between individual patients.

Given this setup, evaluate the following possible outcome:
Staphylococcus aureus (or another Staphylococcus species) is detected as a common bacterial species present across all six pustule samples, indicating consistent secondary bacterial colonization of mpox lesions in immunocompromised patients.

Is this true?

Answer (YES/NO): NO